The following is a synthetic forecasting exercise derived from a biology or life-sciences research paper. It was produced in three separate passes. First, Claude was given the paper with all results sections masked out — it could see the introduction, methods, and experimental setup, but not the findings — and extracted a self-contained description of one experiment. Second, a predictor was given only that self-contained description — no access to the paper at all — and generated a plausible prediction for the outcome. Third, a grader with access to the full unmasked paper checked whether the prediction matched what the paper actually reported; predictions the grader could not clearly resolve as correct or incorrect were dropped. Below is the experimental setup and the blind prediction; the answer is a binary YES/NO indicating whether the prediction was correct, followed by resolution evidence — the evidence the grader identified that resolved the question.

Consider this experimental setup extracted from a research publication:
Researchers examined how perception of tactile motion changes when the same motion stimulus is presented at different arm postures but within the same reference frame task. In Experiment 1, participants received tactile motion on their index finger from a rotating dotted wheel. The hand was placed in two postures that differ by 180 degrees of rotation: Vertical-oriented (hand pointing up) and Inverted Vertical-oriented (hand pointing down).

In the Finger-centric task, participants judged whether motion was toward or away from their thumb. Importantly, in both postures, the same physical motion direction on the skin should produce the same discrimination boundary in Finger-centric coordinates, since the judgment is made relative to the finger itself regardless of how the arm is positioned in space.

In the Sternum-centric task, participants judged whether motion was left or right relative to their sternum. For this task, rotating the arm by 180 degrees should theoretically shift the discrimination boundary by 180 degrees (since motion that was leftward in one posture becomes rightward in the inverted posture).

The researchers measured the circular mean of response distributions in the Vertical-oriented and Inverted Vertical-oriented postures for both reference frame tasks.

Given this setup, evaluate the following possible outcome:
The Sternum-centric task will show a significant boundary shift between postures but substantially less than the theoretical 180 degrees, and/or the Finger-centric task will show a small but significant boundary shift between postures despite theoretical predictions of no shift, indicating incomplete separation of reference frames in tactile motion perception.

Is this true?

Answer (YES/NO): NO